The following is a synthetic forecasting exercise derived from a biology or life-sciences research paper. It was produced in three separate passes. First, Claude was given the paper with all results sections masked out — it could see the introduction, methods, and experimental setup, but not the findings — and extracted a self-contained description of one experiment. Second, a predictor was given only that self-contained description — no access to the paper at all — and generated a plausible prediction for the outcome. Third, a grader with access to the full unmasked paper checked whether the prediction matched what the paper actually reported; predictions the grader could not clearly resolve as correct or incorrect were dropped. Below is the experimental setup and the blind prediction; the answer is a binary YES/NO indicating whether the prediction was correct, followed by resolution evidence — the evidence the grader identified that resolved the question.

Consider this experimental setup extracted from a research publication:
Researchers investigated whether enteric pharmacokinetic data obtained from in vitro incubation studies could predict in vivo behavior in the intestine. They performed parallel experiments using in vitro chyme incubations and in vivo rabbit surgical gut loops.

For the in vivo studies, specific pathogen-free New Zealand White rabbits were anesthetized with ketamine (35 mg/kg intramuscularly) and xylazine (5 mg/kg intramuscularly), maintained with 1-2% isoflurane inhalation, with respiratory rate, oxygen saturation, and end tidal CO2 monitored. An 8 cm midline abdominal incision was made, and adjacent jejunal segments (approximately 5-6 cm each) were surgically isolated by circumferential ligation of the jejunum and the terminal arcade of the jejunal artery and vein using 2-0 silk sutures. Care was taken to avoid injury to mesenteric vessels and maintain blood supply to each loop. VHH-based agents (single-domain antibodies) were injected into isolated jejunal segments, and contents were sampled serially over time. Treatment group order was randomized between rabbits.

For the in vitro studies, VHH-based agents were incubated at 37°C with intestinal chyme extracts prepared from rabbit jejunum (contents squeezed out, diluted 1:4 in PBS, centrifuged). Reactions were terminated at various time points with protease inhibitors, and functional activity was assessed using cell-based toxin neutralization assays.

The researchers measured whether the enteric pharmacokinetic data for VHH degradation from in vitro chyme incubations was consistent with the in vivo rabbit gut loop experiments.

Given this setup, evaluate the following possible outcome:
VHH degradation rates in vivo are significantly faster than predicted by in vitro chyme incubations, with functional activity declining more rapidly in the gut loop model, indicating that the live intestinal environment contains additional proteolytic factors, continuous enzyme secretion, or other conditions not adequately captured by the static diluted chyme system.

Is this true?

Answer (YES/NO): NO